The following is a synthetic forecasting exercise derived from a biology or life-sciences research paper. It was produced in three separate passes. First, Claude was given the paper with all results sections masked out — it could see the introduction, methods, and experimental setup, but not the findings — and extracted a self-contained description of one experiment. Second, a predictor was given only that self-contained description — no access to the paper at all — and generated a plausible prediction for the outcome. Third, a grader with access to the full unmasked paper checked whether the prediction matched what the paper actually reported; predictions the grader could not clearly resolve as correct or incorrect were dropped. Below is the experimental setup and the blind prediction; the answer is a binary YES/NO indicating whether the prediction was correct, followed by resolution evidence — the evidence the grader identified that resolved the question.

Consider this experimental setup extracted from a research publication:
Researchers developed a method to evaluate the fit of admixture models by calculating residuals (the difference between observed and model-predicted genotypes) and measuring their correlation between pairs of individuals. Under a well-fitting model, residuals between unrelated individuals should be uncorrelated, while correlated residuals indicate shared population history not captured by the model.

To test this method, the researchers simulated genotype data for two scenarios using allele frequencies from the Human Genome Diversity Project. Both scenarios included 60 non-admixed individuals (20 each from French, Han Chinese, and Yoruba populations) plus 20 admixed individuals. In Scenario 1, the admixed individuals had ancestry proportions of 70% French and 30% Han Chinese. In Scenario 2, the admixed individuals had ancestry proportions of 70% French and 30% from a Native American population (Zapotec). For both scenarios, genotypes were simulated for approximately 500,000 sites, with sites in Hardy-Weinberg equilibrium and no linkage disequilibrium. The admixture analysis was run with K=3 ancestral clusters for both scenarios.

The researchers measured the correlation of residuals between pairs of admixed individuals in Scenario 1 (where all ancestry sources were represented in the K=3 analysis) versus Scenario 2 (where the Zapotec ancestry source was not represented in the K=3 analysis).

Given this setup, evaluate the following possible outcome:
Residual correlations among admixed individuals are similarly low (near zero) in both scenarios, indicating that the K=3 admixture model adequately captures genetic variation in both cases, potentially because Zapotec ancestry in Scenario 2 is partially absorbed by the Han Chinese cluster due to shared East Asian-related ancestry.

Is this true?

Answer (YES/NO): NO